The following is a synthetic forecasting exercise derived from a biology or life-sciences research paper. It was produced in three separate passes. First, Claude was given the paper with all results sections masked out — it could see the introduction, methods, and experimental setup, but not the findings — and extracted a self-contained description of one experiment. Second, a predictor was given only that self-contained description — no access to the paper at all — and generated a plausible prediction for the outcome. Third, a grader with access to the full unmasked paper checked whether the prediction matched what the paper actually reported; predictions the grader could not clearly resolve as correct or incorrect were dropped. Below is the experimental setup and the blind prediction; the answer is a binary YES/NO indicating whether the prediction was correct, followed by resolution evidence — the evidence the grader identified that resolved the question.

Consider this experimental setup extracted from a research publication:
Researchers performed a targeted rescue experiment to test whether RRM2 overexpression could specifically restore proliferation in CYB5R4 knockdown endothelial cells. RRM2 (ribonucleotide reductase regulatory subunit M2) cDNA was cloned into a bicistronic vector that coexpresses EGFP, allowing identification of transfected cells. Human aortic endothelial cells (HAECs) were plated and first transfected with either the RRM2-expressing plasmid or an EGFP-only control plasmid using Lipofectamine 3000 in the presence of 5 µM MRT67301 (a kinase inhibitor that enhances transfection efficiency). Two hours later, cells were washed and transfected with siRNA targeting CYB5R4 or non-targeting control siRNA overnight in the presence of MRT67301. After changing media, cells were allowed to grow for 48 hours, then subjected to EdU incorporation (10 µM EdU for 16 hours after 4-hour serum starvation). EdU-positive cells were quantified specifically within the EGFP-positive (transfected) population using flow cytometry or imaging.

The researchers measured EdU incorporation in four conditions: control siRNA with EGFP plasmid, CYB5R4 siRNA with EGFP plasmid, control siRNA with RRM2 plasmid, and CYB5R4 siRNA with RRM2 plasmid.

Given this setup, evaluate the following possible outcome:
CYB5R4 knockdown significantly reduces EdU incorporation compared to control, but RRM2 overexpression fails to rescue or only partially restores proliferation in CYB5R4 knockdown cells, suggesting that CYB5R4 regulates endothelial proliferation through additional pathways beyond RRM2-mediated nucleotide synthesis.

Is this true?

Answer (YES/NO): YES